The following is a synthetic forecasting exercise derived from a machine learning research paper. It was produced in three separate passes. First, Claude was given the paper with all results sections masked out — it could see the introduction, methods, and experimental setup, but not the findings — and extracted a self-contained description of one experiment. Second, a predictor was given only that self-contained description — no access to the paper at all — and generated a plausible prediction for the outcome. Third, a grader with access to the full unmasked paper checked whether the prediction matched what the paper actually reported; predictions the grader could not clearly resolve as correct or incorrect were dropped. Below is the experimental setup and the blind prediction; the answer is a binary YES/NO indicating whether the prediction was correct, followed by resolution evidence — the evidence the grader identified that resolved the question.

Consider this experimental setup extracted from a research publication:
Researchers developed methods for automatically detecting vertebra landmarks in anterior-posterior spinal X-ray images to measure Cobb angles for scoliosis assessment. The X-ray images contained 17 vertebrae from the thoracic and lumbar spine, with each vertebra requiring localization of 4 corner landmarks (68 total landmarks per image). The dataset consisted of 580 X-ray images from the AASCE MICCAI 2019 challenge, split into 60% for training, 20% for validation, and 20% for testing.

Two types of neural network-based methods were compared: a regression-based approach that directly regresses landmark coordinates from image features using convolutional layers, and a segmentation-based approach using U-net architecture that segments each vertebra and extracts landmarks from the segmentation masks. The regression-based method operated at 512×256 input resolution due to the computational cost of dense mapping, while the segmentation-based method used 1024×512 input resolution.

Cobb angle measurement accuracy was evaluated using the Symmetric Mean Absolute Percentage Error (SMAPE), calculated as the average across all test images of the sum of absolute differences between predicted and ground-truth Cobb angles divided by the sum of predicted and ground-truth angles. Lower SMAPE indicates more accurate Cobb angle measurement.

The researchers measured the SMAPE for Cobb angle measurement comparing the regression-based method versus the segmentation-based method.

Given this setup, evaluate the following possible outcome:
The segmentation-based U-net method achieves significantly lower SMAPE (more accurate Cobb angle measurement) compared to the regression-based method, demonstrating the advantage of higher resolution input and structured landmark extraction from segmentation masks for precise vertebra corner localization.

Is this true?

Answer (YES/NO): YES